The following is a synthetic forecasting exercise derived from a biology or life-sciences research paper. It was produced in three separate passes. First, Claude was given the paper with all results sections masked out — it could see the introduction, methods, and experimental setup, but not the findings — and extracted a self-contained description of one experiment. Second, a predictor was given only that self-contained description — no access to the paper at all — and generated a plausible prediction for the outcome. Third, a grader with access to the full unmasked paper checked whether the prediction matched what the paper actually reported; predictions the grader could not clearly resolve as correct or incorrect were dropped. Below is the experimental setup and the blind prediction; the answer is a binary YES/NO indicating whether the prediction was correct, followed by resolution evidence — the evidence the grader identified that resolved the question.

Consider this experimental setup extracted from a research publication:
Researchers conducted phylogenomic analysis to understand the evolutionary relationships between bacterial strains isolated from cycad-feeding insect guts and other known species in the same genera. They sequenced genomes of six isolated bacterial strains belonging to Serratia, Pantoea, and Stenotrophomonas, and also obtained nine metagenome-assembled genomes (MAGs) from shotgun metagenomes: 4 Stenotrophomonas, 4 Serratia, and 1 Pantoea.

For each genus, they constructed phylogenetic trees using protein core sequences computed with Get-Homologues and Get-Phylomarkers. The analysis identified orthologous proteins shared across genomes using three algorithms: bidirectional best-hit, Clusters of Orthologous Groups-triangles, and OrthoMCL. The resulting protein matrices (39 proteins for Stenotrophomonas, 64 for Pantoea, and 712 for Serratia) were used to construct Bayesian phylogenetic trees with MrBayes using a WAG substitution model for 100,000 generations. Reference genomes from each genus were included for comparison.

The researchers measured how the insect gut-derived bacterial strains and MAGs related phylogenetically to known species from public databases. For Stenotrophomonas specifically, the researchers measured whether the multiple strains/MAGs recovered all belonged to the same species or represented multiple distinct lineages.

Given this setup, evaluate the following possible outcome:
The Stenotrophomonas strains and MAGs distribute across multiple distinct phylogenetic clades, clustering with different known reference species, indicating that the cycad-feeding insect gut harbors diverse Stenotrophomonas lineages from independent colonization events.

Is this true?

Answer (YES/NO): YES